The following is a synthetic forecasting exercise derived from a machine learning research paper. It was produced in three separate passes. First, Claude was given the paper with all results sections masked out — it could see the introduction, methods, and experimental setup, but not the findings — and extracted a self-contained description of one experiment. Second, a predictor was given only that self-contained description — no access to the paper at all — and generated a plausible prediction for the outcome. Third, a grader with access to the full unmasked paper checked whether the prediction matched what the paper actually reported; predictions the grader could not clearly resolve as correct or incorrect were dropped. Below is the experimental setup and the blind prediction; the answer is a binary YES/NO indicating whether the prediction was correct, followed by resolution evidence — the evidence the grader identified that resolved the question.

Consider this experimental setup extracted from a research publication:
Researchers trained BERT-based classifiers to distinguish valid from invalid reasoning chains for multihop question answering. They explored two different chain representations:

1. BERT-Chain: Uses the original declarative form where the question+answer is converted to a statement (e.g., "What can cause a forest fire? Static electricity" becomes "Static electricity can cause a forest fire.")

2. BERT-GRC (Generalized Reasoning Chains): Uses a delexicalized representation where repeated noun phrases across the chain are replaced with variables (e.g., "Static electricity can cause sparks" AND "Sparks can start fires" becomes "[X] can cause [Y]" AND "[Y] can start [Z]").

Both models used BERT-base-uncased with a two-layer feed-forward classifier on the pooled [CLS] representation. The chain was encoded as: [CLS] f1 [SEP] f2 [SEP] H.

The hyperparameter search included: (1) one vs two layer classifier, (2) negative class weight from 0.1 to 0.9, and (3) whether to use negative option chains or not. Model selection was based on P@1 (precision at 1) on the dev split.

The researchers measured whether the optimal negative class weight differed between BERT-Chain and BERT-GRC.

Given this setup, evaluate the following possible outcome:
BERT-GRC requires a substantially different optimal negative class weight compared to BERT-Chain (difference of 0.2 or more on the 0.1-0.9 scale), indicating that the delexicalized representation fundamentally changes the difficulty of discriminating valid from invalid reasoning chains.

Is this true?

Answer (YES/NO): NO